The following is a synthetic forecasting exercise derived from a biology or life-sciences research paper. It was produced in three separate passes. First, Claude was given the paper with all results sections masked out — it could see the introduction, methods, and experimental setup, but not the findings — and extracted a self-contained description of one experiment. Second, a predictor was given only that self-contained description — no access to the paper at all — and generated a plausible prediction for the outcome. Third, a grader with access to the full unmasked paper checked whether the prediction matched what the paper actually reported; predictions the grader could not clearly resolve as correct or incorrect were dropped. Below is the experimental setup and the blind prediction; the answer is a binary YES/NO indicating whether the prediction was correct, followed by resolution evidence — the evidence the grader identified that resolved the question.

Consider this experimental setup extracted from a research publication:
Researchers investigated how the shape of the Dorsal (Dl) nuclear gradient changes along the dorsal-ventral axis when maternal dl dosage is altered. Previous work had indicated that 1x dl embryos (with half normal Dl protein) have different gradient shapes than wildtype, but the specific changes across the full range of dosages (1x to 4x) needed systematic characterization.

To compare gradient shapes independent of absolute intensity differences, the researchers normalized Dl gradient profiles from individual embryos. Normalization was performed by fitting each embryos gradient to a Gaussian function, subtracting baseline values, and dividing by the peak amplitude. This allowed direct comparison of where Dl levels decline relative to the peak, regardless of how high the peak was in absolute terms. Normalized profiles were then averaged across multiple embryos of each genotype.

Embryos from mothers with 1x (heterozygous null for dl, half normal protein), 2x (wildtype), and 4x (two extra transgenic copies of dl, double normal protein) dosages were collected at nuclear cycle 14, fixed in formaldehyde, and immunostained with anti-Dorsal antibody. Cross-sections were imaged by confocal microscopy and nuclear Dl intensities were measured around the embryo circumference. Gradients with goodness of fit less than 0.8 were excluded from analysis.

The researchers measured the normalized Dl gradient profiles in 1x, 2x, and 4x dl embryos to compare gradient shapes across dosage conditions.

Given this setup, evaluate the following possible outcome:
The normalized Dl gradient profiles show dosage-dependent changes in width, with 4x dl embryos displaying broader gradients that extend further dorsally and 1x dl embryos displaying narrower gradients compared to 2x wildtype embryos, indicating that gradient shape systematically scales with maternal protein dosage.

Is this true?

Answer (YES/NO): YES